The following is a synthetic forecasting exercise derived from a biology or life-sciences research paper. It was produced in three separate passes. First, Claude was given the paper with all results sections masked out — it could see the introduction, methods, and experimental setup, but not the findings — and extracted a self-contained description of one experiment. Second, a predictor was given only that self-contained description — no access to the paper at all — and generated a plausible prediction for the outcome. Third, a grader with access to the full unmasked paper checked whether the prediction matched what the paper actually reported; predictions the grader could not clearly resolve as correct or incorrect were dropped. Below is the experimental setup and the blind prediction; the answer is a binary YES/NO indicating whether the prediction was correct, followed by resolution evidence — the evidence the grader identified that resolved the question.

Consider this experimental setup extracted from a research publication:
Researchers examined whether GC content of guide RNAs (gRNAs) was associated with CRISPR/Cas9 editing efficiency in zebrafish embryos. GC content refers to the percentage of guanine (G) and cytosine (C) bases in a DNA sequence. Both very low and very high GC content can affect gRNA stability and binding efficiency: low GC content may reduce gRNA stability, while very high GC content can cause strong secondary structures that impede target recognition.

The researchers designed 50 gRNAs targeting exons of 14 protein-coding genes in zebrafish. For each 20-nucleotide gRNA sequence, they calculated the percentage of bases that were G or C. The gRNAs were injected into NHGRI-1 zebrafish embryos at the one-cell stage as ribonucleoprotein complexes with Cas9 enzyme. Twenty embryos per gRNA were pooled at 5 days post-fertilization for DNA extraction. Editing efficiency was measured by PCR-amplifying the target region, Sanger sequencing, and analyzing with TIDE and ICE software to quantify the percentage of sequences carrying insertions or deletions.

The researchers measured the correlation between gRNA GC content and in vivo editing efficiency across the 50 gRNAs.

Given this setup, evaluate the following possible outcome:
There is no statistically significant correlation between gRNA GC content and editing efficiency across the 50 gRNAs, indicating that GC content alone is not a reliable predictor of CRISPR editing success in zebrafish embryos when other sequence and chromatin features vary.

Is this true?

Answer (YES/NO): YES